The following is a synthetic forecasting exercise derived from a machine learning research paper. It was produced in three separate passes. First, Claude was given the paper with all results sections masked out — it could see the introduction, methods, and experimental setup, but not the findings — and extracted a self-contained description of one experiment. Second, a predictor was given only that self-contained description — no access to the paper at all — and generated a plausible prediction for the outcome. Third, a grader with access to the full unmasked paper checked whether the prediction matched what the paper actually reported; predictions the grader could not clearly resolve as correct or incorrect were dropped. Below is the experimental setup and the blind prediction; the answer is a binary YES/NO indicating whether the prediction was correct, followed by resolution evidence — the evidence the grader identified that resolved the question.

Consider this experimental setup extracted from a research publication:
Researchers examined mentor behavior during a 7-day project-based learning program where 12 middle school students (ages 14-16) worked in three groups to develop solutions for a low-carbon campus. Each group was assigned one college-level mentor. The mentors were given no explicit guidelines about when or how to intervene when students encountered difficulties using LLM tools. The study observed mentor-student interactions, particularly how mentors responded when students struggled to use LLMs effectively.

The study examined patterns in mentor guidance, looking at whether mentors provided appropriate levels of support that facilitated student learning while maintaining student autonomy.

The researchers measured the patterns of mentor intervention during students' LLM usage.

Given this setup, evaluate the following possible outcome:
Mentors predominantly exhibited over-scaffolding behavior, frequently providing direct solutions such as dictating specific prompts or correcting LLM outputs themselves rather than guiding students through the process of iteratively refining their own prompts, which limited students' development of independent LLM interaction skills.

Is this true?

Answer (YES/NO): NO